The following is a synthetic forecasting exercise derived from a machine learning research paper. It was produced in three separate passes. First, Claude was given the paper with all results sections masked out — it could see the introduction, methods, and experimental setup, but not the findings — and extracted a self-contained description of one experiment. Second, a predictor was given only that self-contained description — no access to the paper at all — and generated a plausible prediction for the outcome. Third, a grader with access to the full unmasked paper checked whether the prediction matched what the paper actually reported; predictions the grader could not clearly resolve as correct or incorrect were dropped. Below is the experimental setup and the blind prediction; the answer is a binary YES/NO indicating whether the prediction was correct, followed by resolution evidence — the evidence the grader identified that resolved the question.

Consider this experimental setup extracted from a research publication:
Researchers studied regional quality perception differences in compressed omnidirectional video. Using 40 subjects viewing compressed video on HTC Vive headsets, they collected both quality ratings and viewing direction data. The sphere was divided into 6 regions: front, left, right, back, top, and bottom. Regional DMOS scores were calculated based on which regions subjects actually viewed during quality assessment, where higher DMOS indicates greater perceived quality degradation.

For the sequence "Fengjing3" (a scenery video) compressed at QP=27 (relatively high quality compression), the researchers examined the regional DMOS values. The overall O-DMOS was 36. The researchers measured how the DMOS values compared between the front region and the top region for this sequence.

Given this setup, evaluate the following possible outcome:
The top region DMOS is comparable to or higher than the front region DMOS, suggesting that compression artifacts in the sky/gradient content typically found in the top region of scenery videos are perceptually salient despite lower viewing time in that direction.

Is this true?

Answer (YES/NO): YES